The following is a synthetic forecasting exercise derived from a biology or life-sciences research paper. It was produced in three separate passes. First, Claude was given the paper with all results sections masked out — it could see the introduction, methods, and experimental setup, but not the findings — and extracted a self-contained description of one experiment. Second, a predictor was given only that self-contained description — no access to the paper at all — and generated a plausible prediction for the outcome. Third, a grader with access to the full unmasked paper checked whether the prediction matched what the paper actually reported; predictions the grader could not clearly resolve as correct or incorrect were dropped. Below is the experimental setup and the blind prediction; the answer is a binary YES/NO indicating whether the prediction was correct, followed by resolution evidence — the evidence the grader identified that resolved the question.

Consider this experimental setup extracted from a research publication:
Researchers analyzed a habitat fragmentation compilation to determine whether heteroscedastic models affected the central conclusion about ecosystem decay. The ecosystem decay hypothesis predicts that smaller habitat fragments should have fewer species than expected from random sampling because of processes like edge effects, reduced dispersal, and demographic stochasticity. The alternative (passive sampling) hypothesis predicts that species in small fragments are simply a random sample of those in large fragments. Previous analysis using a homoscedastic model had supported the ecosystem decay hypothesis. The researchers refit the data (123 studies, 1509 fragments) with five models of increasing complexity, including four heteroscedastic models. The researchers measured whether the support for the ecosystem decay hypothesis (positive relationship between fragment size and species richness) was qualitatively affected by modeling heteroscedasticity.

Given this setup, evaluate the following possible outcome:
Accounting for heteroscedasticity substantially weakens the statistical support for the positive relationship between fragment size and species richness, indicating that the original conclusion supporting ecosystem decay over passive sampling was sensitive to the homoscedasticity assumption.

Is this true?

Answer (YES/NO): NO